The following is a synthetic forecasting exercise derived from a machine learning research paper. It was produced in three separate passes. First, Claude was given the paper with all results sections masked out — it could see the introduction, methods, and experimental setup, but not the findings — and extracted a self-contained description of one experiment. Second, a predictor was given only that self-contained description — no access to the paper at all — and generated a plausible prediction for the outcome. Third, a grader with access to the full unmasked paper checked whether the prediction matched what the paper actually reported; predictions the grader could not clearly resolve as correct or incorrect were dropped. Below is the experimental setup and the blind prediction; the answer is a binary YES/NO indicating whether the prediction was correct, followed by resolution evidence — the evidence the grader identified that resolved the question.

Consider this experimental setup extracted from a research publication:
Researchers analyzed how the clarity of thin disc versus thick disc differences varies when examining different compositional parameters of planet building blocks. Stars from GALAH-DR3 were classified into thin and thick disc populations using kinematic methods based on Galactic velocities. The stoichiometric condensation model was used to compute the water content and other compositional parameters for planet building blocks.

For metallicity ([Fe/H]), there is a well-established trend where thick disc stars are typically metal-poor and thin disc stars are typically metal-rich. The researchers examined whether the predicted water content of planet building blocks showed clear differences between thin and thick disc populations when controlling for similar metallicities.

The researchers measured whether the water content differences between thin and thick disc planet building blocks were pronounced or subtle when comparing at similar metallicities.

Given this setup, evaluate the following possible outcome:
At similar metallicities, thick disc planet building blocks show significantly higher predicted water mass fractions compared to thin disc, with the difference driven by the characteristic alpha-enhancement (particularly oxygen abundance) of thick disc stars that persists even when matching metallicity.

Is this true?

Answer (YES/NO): NO